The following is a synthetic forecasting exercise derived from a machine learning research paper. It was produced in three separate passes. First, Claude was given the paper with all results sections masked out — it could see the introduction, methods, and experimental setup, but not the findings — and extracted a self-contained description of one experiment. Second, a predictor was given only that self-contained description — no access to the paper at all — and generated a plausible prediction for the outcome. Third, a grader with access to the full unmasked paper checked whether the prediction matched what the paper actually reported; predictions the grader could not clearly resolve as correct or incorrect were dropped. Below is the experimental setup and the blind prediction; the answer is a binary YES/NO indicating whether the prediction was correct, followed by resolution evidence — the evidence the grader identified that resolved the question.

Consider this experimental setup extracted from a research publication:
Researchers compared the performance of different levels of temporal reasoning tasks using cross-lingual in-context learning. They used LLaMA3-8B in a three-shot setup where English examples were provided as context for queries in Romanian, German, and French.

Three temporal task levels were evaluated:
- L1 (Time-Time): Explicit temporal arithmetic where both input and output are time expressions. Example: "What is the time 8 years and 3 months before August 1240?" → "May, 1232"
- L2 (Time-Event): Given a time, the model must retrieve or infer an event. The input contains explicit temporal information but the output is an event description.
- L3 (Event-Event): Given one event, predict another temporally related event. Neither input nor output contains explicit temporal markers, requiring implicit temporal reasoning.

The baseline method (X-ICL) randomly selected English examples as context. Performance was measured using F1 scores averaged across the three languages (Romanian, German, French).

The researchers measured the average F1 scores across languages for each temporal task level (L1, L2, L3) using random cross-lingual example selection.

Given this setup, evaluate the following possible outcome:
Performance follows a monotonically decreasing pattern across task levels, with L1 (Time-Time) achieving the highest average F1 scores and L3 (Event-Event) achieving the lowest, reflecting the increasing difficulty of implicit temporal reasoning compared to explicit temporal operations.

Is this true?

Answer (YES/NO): NO